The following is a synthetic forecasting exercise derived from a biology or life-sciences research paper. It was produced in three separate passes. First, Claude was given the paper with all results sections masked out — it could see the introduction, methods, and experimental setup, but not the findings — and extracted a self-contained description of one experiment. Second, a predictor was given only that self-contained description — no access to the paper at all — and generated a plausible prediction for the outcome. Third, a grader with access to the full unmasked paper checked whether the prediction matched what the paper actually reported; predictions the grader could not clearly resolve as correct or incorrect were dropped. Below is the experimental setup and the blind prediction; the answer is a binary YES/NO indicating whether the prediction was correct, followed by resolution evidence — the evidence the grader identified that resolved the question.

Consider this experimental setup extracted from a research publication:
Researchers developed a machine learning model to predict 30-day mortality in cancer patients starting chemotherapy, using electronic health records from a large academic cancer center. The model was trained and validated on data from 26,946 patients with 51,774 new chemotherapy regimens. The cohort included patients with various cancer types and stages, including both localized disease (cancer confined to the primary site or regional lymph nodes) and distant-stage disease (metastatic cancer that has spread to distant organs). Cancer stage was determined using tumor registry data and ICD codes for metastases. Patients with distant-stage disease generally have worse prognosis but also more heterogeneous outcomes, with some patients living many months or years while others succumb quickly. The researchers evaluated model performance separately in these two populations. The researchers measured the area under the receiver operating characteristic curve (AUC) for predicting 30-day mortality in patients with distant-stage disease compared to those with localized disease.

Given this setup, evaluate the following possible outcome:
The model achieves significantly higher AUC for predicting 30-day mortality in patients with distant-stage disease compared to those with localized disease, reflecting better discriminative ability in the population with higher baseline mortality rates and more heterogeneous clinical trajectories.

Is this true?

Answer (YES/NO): NO